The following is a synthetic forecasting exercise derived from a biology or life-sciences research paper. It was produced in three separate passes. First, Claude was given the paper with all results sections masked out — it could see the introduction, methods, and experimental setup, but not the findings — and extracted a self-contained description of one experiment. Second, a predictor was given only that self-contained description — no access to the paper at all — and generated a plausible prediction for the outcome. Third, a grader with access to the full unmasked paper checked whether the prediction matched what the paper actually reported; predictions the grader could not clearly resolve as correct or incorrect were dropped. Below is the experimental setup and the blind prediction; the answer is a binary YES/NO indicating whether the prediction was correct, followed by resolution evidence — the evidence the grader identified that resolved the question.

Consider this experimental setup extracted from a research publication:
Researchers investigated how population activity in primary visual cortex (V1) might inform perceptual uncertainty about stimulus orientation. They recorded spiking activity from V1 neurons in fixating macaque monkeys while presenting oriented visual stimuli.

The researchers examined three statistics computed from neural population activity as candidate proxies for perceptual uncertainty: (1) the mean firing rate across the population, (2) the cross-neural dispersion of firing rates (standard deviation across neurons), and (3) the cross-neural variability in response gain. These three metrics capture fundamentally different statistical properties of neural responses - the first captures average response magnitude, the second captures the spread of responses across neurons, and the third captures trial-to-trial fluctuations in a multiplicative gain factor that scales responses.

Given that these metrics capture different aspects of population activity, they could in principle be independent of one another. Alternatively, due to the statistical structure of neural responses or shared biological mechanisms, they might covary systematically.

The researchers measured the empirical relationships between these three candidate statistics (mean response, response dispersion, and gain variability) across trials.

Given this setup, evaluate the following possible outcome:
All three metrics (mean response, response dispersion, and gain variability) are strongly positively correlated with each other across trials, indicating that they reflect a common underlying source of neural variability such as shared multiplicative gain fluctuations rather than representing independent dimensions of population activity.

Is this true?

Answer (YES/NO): YES